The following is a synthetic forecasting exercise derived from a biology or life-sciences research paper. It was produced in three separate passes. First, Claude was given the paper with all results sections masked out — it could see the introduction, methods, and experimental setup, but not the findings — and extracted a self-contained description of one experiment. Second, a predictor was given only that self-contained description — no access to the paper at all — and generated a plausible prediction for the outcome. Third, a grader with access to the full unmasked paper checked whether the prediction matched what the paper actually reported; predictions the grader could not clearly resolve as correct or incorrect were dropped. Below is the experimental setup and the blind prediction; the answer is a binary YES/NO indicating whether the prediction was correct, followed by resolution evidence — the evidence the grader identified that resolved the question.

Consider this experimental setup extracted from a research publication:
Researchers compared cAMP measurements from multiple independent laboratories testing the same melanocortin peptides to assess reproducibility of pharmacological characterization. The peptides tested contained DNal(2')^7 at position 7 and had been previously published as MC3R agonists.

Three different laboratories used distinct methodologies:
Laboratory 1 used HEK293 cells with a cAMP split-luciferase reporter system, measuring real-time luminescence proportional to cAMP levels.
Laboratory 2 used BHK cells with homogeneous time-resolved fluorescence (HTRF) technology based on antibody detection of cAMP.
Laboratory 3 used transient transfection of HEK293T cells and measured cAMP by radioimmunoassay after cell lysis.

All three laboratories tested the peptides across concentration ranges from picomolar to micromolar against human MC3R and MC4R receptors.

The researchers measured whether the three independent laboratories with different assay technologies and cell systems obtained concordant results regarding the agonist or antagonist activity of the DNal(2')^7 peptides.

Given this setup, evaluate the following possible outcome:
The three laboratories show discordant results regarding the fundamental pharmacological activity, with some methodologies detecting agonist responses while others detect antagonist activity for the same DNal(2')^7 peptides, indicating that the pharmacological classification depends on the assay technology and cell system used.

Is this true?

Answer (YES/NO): NO